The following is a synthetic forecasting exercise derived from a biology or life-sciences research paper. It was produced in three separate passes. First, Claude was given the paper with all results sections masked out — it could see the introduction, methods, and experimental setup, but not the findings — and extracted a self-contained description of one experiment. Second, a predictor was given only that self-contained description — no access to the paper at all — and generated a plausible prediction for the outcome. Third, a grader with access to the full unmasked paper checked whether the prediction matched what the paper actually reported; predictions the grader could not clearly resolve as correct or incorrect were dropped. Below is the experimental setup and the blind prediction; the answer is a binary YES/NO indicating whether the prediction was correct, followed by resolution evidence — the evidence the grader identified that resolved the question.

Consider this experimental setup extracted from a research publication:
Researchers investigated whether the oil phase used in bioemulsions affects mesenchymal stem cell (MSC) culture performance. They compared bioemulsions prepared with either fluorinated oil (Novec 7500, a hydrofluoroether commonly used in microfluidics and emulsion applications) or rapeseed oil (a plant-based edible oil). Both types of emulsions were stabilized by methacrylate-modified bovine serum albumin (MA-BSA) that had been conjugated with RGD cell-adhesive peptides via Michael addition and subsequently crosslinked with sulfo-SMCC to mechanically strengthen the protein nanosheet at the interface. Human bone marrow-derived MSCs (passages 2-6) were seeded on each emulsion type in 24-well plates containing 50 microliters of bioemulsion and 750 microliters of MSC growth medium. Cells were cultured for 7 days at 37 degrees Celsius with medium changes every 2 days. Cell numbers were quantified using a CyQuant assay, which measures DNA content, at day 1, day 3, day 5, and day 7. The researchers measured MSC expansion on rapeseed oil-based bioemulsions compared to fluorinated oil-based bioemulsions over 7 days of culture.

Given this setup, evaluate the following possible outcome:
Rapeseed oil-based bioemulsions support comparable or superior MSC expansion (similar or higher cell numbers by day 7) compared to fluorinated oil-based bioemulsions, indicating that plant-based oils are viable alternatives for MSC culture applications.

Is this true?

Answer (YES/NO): YES